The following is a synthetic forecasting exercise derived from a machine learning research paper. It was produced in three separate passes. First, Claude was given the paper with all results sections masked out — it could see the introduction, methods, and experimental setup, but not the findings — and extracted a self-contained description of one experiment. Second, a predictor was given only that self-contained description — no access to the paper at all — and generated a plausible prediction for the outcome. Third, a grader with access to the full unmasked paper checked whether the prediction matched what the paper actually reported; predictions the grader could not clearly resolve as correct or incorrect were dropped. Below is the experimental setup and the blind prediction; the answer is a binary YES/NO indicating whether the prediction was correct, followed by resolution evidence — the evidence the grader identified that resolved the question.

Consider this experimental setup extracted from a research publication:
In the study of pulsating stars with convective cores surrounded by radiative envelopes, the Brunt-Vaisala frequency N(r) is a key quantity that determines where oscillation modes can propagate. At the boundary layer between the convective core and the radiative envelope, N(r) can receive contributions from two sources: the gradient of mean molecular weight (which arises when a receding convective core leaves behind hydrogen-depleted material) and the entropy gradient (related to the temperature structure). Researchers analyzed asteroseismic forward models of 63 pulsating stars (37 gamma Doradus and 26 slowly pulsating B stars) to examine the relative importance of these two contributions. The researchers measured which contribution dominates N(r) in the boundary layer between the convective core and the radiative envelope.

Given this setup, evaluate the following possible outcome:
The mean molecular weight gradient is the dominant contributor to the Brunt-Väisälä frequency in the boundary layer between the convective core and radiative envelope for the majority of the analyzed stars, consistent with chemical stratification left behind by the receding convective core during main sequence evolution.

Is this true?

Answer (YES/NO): YES